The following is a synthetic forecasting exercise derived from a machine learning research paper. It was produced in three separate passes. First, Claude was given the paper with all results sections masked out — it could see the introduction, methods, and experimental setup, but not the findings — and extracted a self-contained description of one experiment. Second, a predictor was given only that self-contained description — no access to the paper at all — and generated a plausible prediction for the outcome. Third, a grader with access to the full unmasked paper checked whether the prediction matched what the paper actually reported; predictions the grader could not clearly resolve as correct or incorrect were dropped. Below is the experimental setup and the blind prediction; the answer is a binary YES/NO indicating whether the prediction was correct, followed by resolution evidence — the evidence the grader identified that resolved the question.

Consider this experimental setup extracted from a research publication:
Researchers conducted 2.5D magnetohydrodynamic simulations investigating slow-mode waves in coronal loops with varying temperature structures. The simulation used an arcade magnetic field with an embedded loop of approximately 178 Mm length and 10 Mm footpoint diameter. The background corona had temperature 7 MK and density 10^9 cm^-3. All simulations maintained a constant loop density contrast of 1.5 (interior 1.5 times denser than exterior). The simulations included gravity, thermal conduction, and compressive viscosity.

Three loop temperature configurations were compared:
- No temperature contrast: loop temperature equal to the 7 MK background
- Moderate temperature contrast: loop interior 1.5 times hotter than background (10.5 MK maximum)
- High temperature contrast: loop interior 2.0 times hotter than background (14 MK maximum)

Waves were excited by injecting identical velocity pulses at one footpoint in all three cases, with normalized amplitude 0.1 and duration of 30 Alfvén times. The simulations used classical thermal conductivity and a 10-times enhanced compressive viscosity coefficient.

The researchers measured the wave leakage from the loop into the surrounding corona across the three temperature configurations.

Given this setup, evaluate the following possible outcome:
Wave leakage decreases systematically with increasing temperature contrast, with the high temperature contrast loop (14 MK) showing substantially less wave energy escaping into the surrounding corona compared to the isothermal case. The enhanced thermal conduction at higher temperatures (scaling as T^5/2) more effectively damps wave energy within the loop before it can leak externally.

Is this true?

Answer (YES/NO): NO